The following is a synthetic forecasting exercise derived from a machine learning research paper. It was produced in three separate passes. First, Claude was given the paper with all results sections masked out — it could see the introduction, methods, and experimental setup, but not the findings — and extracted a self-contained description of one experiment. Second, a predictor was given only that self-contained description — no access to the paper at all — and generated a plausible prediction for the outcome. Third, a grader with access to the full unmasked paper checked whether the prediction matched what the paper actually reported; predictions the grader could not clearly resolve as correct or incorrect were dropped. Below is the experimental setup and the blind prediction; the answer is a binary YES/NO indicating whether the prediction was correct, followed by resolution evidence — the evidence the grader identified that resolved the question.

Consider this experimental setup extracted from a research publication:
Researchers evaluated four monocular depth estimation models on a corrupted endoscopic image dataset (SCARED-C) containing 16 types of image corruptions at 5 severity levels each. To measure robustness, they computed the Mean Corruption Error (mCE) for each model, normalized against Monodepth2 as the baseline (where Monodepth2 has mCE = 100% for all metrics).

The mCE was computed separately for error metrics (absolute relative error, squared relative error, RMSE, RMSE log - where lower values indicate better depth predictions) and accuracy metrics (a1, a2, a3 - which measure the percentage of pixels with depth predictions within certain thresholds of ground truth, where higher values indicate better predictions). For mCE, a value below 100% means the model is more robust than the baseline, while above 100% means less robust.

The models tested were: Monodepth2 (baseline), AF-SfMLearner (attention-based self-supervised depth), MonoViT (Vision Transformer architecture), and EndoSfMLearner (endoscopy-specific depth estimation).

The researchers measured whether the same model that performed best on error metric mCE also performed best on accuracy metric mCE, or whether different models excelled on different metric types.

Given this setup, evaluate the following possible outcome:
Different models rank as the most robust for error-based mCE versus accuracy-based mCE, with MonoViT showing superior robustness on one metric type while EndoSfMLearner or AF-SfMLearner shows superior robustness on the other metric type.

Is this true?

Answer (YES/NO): NO